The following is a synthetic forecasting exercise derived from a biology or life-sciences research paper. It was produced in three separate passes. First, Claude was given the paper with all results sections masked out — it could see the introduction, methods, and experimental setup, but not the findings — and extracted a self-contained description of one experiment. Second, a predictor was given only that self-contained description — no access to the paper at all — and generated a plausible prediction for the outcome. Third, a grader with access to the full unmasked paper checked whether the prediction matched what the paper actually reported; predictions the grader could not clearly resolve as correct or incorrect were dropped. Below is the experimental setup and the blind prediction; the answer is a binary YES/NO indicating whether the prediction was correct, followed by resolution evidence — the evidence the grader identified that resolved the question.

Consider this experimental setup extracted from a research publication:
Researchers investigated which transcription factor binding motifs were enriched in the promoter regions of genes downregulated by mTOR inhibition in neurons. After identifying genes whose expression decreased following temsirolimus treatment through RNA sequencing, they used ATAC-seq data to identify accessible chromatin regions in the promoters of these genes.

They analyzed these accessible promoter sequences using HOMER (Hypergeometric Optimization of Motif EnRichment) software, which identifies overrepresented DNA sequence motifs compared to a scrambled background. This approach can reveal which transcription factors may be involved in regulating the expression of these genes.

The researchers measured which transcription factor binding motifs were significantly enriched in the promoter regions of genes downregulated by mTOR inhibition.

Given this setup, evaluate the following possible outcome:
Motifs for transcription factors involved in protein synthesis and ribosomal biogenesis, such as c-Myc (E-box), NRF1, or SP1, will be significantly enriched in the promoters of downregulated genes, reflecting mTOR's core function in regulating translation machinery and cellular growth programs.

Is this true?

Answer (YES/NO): NO